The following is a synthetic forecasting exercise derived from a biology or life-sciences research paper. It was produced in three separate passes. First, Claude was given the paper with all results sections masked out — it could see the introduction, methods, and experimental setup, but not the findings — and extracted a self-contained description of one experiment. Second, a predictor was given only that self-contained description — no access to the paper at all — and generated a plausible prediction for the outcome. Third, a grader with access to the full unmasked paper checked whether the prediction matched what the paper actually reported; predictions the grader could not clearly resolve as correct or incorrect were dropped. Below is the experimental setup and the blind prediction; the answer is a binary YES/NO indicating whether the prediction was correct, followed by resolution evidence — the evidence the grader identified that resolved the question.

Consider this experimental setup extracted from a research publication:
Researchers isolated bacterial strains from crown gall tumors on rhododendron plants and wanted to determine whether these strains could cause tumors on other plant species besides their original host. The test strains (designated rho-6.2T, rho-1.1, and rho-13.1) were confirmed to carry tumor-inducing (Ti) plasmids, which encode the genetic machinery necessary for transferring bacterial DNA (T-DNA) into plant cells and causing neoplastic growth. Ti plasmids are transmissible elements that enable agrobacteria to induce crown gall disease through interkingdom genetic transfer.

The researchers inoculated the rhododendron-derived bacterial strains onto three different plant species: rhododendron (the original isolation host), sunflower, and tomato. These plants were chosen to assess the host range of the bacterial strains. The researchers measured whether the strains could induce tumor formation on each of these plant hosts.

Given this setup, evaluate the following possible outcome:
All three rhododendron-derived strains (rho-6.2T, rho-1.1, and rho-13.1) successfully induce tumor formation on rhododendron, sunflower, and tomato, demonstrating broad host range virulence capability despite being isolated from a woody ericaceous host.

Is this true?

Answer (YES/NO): YES